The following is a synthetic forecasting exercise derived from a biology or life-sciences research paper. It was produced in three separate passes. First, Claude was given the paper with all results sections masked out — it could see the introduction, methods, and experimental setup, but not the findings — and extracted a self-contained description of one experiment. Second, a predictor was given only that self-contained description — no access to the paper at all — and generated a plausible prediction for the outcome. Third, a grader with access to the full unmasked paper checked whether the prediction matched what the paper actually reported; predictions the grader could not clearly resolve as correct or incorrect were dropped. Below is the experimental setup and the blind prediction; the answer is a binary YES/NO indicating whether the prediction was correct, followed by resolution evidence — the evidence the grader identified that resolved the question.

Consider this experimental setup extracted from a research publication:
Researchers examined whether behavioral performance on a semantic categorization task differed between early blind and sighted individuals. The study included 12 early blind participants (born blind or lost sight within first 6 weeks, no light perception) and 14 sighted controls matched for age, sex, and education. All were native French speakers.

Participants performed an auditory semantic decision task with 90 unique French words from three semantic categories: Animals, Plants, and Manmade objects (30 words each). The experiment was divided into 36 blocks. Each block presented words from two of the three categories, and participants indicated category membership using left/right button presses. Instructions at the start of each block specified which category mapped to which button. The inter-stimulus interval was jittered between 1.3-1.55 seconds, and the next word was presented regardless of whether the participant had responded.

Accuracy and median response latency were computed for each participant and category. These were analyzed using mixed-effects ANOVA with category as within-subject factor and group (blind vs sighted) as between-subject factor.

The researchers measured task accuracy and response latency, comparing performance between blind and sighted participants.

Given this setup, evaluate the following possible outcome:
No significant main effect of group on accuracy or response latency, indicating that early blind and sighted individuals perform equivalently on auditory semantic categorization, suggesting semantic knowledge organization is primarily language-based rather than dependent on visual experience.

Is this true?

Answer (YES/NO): YES